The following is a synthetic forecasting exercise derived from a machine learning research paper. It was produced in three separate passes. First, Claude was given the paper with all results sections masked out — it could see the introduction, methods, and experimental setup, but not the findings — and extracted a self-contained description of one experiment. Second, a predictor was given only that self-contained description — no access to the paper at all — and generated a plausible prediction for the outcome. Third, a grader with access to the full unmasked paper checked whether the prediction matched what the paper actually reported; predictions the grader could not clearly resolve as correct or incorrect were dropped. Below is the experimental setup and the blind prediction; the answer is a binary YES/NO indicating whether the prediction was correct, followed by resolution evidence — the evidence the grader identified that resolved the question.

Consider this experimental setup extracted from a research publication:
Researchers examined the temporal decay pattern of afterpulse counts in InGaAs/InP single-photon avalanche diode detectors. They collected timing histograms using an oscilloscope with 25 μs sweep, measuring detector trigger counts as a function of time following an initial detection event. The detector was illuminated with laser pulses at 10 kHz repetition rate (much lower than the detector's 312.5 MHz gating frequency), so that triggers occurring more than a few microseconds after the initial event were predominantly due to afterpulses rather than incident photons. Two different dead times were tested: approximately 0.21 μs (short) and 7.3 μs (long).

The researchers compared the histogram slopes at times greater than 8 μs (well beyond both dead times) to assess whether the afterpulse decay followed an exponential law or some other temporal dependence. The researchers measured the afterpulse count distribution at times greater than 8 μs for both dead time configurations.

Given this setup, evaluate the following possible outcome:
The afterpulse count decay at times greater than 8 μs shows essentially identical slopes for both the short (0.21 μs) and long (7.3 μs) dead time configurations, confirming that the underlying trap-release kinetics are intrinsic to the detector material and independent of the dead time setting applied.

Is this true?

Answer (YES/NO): YES